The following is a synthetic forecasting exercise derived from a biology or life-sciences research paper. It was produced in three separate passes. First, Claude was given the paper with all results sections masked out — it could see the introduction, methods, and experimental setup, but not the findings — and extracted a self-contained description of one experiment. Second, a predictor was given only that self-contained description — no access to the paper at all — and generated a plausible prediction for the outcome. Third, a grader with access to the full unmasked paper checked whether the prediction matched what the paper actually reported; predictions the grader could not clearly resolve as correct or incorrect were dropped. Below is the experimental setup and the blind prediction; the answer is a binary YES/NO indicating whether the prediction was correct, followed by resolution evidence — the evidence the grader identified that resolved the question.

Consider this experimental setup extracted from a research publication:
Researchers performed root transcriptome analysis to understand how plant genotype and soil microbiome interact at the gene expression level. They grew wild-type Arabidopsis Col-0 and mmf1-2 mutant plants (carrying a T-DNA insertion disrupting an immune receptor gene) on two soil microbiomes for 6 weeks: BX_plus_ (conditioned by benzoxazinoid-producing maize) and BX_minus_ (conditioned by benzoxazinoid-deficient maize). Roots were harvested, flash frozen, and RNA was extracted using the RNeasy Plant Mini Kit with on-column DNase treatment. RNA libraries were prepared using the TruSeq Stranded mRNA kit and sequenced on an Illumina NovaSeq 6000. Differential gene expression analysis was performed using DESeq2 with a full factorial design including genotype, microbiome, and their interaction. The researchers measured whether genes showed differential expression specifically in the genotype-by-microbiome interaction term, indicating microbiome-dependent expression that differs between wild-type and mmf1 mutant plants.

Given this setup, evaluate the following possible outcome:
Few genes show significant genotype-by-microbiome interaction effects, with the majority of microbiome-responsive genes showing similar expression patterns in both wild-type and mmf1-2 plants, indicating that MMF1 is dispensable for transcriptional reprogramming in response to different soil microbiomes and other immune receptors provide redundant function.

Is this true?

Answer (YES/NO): NO